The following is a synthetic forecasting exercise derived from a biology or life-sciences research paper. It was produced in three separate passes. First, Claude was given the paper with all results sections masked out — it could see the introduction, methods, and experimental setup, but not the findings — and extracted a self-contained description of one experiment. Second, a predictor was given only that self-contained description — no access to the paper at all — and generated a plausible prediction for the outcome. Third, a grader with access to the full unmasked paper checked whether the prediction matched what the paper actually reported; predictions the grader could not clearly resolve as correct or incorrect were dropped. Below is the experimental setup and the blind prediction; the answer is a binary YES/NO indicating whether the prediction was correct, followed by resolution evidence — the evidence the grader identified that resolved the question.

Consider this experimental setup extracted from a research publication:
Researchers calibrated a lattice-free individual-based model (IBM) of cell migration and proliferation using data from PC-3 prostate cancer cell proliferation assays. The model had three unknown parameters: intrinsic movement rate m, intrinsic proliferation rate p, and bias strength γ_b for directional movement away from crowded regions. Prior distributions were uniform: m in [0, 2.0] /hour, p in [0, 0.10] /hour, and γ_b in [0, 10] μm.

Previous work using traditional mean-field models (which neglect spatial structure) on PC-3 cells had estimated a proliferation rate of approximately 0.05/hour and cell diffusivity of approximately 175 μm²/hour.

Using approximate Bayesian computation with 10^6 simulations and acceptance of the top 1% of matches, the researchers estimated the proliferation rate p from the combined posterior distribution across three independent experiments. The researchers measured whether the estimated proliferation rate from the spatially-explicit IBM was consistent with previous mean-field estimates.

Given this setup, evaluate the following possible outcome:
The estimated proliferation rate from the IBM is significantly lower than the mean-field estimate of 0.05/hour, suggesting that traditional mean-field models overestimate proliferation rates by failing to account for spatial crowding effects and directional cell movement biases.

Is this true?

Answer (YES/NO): NO